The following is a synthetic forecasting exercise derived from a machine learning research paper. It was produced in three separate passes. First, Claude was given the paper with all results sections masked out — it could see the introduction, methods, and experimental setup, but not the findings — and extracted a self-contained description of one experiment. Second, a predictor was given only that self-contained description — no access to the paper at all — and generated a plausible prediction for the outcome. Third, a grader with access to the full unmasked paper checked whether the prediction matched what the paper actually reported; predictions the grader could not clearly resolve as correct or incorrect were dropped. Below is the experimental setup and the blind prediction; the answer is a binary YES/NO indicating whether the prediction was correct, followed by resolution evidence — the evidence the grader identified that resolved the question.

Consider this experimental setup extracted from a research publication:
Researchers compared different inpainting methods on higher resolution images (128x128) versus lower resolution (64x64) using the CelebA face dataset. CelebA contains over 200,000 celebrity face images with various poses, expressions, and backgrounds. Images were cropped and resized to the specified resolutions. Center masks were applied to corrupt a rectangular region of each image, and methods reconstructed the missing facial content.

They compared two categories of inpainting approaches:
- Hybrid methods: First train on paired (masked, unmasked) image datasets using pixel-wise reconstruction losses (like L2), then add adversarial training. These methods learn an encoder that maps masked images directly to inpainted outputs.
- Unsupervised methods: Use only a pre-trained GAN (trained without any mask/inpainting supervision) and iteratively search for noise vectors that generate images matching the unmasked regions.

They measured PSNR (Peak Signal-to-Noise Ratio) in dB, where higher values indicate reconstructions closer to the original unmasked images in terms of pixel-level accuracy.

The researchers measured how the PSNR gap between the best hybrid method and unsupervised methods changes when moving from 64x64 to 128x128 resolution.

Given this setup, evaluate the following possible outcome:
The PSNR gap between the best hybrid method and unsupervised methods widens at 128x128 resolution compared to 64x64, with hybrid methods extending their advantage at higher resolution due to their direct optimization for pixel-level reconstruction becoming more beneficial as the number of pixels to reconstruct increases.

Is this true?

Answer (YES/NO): YES